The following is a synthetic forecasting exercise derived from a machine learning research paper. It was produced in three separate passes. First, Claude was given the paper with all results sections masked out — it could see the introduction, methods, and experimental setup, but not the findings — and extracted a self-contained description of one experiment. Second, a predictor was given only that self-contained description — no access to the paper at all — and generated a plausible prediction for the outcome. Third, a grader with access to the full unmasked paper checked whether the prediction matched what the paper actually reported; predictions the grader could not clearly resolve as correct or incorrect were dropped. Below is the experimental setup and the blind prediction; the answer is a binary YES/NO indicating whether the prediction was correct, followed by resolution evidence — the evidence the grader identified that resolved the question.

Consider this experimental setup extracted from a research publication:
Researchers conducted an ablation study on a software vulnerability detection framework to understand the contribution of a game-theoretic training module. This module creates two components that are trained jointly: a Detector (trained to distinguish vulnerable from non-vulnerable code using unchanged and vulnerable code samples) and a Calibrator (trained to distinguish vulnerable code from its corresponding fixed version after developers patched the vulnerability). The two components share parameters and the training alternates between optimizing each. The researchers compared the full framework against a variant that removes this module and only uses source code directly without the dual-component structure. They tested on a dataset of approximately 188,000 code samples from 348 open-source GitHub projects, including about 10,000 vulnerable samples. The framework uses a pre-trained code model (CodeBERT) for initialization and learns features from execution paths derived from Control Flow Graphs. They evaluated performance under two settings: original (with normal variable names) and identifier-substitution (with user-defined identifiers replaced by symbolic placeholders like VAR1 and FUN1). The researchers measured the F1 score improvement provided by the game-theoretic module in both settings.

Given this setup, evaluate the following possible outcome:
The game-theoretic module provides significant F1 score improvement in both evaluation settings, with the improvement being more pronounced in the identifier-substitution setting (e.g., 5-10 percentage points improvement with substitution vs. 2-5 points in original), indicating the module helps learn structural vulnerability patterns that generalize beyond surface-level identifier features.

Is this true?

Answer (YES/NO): NO